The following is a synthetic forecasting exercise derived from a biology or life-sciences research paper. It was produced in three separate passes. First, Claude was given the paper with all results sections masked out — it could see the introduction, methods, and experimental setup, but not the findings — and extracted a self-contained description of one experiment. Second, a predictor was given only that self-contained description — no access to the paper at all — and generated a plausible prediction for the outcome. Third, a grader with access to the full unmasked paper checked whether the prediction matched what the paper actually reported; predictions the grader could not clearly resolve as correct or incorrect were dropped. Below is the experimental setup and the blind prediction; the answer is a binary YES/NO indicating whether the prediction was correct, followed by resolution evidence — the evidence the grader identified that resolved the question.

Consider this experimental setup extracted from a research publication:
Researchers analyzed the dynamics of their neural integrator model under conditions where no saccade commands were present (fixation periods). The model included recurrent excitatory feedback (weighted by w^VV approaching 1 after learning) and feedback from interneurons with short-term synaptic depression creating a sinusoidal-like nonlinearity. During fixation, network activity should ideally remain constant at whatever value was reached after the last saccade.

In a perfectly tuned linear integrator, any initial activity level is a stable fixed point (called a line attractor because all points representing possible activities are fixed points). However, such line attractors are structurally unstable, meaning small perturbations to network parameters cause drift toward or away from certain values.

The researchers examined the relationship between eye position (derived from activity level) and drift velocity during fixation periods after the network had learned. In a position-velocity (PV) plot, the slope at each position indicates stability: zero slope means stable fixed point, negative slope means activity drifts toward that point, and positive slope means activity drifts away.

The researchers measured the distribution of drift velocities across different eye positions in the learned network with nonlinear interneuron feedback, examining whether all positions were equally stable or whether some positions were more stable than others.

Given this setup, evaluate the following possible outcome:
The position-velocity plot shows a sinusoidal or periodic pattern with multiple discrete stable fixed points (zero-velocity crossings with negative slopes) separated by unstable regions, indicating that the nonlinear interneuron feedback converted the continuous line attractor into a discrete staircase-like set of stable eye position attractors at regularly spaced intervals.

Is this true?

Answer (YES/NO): YES